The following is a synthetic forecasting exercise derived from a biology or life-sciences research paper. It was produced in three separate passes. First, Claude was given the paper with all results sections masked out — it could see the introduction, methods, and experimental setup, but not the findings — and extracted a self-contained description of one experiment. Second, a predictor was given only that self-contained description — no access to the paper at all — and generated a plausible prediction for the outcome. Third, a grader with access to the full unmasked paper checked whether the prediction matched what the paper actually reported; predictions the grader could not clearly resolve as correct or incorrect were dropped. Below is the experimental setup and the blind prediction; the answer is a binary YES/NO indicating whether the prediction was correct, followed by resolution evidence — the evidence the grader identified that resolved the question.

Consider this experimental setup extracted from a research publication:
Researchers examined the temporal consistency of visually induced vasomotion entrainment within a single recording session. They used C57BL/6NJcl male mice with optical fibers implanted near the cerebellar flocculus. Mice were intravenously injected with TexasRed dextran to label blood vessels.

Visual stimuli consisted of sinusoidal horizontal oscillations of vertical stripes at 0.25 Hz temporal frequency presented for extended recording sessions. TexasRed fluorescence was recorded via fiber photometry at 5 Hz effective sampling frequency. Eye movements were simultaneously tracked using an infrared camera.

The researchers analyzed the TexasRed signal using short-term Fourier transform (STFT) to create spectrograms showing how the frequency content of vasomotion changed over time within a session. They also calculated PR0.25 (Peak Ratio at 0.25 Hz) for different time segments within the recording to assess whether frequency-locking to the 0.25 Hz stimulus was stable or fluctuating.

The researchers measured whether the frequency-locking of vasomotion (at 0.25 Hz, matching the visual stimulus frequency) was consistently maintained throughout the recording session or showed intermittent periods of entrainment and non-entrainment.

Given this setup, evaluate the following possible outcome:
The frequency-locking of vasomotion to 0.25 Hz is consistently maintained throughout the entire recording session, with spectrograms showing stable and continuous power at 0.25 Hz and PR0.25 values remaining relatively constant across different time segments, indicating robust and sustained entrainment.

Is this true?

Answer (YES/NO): NO